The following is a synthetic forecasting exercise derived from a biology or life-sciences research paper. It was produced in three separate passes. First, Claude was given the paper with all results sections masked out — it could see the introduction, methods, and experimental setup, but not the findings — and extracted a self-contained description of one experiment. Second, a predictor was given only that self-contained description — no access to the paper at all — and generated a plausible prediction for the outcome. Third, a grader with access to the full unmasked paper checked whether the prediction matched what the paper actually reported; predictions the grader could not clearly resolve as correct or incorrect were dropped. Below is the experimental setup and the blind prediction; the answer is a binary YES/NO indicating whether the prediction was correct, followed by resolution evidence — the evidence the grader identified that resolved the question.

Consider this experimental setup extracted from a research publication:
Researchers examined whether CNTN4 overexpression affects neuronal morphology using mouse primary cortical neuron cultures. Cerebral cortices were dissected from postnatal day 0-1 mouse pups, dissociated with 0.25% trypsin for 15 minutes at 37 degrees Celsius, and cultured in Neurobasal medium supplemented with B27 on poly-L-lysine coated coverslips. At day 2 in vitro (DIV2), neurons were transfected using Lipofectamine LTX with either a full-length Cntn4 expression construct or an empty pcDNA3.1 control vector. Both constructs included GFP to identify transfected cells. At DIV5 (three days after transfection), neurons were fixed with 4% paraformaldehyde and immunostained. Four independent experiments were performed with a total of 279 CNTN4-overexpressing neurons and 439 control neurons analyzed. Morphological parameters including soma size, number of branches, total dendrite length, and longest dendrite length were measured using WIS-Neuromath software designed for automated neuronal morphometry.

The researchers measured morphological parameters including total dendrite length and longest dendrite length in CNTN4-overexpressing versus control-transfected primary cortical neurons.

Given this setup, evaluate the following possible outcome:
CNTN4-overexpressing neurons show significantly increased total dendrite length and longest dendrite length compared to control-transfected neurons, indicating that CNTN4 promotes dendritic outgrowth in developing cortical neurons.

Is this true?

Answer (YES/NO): NO